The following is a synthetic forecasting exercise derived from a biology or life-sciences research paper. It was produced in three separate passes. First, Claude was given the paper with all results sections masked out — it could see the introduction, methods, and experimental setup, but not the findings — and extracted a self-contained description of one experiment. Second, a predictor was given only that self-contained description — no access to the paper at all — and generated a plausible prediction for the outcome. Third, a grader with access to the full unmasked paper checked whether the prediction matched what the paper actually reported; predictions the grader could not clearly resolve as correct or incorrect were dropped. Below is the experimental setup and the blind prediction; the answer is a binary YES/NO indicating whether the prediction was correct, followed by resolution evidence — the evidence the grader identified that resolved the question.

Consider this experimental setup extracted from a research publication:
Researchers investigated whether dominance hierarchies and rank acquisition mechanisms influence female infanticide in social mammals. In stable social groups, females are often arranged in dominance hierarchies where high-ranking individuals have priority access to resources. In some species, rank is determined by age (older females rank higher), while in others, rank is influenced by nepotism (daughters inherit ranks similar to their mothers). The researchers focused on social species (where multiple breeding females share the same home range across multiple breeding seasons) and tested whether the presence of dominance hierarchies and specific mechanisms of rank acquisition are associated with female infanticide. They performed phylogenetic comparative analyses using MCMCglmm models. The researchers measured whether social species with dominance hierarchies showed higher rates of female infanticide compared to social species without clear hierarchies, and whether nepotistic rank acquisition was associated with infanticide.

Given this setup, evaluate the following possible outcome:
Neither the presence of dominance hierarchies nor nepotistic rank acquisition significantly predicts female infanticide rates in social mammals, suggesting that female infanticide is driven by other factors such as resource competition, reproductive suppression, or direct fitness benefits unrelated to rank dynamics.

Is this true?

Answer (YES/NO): NO